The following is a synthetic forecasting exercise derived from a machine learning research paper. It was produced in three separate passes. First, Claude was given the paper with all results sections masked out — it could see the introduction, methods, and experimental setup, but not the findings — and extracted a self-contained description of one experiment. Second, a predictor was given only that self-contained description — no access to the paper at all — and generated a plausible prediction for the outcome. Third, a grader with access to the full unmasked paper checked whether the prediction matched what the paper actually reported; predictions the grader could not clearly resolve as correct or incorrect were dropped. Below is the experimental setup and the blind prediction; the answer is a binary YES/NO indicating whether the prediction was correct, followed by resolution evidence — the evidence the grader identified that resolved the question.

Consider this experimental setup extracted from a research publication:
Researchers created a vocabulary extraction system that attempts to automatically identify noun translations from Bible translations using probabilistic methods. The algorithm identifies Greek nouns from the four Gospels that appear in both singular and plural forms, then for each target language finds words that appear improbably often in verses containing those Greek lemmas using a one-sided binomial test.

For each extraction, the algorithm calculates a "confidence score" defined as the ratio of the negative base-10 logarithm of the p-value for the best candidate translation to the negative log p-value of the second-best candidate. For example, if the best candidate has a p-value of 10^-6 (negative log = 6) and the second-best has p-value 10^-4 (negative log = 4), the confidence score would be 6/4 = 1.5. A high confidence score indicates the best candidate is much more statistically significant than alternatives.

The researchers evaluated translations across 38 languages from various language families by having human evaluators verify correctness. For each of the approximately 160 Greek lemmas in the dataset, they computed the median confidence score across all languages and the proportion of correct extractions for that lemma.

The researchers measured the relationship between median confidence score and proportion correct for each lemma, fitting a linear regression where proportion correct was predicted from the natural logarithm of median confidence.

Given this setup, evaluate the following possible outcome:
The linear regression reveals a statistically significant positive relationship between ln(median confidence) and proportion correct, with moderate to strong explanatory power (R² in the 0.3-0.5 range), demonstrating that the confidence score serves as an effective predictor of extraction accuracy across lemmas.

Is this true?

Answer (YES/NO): NO